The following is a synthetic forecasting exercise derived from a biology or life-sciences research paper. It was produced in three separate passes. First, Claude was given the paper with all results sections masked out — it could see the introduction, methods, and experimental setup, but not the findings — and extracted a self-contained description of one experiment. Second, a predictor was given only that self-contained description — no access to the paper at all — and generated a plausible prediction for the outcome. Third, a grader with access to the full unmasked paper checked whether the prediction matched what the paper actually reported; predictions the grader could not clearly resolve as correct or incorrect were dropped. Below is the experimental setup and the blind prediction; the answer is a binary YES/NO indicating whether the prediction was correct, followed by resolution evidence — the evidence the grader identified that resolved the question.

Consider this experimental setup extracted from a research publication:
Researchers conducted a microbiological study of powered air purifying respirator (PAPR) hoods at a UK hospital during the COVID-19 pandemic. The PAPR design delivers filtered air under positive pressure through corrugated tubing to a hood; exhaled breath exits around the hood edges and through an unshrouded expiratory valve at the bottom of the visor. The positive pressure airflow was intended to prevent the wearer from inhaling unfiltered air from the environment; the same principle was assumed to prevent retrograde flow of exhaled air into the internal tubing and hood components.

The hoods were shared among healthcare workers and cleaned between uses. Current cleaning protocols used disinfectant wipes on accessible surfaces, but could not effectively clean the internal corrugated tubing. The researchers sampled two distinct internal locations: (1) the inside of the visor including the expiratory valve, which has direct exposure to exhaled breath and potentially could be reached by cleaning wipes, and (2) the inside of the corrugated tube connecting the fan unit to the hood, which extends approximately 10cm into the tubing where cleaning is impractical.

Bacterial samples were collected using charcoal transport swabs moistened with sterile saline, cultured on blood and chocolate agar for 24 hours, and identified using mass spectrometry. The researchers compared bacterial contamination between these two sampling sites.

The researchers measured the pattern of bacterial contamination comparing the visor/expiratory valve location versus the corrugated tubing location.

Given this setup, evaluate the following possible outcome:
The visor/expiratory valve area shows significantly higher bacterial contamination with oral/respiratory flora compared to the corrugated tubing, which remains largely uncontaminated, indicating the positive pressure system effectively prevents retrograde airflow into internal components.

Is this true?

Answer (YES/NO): NO